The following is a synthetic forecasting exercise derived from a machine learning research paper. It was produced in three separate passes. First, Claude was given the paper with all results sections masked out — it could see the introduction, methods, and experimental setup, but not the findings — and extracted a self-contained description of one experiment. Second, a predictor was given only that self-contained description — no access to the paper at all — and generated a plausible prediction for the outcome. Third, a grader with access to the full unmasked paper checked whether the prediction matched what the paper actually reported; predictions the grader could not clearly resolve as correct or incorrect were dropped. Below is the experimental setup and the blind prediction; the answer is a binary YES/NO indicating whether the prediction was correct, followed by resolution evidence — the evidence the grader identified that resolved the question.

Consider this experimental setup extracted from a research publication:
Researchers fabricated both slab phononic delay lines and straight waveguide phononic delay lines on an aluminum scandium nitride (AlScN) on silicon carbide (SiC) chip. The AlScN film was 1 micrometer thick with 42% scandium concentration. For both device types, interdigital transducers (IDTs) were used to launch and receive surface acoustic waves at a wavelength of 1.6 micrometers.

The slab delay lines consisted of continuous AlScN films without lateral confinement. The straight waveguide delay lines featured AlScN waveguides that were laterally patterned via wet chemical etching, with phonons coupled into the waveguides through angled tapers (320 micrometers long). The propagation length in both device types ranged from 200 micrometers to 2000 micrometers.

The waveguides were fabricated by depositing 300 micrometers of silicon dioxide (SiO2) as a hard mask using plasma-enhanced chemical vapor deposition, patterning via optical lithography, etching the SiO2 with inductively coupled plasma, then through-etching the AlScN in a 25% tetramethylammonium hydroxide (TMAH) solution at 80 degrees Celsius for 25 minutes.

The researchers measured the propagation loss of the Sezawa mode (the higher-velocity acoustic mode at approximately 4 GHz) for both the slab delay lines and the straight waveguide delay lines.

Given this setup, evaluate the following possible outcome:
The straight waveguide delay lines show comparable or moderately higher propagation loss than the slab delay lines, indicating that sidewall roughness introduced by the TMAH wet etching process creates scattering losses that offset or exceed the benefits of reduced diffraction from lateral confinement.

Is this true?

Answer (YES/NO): YES